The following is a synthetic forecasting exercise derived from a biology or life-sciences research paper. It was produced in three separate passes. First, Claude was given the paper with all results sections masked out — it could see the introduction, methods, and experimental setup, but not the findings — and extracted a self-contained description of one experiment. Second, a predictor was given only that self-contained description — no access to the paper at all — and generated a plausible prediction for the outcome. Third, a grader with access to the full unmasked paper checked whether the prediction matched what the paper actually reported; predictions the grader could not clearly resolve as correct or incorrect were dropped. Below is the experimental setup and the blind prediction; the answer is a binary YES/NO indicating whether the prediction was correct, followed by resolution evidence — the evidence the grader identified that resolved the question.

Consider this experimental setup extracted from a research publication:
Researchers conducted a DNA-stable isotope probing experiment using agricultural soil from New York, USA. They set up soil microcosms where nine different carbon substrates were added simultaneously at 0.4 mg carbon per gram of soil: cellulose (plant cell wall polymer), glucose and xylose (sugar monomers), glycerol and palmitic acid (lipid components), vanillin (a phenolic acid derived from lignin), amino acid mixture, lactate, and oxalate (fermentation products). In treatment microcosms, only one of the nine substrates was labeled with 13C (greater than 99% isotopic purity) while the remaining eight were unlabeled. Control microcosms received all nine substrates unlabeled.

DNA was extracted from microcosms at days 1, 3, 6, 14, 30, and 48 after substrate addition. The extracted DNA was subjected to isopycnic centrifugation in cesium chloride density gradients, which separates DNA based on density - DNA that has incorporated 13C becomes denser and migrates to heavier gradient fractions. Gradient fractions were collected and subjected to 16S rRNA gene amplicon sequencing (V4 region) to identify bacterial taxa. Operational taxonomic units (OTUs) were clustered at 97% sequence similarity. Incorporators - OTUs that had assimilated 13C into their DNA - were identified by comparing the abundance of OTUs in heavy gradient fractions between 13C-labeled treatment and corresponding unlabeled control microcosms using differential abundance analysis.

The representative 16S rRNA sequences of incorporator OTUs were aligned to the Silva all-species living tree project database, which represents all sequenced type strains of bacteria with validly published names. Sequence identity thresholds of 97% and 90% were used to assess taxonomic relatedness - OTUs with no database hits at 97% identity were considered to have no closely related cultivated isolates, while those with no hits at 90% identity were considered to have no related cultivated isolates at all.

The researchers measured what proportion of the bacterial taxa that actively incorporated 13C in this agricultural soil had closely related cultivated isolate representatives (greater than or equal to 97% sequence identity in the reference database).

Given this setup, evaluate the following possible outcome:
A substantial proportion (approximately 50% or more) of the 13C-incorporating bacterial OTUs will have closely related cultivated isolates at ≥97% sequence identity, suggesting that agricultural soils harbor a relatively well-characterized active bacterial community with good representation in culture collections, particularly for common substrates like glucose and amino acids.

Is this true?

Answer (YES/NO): NO